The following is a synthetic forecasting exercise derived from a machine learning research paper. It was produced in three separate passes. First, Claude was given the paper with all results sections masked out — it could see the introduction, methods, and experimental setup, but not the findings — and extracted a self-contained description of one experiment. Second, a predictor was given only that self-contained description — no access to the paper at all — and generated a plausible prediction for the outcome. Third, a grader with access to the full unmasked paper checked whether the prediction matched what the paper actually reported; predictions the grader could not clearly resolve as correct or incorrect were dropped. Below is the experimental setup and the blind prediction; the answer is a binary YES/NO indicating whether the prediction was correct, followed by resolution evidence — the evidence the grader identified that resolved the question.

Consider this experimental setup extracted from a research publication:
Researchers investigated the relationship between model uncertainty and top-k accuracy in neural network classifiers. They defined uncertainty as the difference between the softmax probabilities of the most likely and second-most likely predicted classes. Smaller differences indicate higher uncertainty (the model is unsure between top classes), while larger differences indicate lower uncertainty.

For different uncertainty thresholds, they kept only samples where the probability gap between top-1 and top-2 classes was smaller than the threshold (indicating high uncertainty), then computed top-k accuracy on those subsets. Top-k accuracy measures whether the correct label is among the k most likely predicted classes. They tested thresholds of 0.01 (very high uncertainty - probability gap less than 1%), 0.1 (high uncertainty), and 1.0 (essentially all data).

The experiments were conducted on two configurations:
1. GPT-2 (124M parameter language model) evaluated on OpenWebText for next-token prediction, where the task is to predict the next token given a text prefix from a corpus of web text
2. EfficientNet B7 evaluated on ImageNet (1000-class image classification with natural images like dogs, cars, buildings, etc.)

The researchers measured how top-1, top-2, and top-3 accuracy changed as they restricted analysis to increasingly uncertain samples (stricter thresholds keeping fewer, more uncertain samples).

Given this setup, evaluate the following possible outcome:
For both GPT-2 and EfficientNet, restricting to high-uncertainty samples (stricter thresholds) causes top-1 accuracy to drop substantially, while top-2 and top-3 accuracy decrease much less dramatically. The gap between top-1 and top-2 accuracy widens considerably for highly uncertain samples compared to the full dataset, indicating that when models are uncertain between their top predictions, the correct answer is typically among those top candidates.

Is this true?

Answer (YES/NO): YES